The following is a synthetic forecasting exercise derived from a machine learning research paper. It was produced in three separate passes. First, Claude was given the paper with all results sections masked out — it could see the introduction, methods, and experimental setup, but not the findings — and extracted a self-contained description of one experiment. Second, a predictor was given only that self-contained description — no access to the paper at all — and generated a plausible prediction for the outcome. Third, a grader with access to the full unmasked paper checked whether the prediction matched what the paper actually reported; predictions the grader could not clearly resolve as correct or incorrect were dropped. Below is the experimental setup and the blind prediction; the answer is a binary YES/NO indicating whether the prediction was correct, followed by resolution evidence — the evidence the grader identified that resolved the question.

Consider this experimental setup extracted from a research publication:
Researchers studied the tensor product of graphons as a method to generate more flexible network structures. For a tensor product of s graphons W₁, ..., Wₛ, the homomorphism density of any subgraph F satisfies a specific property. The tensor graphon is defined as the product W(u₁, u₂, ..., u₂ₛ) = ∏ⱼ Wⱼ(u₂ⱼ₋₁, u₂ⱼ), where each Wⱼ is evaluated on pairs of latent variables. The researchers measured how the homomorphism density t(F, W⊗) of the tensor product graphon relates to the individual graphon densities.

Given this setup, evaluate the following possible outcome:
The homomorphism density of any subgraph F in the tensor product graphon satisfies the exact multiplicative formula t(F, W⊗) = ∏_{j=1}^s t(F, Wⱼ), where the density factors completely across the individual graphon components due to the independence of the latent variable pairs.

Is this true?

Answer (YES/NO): YES